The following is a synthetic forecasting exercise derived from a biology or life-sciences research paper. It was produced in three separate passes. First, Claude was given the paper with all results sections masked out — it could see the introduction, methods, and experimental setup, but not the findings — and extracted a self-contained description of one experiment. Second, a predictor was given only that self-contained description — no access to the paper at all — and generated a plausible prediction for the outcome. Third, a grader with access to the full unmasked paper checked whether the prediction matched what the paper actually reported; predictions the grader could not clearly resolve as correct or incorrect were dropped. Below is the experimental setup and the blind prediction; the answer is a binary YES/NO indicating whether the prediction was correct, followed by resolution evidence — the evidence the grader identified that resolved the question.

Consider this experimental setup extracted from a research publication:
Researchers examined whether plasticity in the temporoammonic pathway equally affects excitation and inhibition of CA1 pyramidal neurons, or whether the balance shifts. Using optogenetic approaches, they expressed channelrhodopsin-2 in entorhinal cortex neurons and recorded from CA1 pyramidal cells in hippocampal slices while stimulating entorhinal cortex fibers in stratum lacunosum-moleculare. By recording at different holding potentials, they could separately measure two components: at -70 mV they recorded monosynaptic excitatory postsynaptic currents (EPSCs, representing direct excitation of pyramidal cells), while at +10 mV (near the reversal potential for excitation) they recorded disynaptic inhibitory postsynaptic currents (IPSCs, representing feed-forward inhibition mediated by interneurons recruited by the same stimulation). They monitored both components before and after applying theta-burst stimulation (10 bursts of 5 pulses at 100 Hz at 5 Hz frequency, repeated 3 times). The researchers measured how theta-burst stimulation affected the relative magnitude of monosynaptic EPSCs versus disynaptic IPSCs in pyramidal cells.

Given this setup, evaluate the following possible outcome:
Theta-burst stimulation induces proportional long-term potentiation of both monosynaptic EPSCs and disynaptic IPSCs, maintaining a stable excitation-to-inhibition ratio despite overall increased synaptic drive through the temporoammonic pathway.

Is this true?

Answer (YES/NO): NO